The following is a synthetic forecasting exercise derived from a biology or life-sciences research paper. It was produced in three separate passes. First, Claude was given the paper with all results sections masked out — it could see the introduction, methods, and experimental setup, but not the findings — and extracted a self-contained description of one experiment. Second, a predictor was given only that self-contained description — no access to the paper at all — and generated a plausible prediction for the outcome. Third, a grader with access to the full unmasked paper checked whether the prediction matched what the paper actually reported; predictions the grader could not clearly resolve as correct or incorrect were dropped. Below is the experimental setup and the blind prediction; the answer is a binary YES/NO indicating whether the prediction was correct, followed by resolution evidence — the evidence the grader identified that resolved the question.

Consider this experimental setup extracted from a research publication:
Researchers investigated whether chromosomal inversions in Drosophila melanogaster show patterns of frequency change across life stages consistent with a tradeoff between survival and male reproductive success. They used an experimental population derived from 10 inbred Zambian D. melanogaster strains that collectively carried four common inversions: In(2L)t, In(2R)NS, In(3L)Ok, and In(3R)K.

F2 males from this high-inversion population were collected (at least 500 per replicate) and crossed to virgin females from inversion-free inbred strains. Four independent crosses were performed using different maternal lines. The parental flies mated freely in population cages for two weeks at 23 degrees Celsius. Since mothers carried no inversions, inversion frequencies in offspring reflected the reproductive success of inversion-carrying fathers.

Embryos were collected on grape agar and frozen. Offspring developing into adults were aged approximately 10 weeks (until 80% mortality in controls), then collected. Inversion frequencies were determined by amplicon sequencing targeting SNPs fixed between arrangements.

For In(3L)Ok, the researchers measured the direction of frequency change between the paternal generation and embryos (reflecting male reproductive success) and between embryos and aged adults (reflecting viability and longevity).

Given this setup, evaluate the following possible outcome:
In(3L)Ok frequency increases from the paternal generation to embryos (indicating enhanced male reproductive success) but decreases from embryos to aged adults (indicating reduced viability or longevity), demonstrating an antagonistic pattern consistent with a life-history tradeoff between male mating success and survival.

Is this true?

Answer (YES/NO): YES